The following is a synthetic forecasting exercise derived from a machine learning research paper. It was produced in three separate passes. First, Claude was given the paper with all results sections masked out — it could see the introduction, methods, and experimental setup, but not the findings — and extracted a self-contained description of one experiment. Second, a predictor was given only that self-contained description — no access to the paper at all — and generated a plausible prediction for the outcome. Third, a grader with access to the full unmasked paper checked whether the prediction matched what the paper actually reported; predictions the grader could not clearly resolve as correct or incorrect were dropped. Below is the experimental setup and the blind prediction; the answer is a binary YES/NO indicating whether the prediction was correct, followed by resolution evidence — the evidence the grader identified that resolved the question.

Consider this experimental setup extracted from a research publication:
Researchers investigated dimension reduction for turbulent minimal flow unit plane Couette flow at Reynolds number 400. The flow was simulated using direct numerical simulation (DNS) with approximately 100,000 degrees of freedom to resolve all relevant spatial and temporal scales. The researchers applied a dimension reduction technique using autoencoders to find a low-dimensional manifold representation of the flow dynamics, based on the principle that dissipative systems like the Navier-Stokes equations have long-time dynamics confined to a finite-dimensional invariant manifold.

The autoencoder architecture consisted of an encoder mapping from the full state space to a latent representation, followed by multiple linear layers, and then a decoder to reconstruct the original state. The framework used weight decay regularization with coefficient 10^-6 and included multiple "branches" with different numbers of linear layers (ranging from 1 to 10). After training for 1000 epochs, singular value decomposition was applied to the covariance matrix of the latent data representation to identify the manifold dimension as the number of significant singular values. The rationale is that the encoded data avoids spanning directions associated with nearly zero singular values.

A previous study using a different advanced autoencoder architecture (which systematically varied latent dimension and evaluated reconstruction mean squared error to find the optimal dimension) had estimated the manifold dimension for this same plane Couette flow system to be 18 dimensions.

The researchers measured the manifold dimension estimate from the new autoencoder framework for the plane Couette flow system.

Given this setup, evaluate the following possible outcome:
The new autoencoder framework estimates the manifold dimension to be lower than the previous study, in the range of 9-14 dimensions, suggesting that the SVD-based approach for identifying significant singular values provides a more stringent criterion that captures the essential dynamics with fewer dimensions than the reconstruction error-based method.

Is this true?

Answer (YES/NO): NO